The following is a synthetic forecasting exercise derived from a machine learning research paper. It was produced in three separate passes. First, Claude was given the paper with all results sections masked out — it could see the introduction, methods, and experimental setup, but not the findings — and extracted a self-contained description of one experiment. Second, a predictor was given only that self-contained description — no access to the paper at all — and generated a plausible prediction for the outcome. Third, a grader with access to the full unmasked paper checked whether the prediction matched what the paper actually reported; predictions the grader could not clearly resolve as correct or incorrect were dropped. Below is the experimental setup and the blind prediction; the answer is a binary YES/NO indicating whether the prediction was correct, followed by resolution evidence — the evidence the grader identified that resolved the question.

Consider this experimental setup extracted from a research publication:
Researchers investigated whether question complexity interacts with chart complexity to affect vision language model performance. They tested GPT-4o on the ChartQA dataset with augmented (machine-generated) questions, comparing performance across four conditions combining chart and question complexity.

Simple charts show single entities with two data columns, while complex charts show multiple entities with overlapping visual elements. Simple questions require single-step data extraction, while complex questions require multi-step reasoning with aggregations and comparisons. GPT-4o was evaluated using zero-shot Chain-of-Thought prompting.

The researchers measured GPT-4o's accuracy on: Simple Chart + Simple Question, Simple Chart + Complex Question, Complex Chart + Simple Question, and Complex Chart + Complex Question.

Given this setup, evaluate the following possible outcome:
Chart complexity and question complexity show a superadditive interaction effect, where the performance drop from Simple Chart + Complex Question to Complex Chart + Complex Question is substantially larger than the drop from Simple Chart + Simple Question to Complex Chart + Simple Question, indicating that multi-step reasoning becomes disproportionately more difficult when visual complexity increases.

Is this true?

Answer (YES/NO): YES